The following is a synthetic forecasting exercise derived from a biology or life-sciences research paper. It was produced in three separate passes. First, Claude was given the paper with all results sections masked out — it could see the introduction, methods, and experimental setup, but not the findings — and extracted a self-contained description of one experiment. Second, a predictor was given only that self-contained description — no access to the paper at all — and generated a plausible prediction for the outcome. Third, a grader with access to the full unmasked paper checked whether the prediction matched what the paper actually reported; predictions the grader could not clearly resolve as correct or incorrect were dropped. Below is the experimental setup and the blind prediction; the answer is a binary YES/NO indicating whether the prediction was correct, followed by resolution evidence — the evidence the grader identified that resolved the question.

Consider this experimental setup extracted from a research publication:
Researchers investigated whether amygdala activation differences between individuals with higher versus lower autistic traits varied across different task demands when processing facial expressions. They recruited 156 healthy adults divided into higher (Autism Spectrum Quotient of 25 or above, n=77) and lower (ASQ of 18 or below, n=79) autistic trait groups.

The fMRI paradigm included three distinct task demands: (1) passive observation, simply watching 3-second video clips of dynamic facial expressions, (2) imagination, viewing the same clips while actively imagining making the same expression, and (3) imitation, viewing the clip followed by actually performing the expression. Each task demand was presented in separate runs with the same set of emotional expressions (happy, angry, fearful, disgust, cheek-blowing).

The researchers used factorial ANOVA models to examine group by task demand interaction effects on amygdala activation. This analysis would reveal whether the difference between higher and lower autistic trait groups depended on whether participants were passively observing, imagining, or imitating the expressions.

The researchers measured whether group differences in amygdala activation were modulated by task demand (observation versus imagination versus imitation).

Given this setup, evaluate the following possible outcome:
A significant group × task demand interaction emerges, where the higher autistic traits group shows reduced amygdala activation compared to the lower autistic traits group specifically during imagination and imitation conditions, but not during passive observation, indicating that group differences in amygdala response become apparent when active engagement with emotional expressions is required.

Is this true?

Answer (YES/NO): NO